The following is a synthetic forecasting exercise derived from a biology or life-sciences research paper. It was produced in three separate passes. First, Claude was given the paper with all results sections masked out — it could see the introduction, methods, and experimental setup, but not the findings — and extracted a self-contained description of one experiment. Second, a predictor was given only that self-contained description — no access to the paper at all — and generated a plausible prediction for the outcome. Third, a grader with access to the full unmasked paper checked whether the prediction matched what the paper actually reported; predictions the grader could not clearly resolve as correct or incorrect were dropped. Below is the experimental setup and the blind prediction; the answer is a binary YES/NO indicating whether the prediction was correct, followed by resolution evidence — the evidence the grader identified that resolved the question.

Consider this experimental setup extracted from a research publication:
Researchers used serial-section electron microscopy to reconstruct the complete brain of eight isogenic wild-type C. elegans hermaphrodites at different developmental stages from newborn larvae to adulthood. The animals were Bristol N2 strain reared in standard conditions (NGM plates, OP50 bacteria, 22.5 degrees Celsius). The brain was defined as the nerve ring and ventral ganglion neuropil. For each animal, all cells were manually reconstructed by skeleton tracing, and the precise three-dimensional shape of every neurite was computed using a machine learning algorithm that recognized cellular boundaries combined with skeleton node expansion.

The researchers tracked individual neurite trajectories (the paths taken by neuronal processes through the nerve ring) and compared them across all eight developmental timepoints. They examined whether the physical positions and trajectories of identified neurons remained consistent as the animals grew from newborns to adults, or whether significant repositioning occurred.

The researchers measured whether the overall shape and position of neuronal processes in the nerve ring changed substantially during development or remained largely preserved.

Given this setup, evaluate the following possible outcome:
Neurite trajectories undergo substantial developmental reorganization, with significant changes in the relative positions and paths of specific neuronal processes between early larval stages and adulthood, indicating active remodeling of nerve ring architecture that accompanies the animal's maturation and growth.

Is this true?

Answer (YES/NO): NO